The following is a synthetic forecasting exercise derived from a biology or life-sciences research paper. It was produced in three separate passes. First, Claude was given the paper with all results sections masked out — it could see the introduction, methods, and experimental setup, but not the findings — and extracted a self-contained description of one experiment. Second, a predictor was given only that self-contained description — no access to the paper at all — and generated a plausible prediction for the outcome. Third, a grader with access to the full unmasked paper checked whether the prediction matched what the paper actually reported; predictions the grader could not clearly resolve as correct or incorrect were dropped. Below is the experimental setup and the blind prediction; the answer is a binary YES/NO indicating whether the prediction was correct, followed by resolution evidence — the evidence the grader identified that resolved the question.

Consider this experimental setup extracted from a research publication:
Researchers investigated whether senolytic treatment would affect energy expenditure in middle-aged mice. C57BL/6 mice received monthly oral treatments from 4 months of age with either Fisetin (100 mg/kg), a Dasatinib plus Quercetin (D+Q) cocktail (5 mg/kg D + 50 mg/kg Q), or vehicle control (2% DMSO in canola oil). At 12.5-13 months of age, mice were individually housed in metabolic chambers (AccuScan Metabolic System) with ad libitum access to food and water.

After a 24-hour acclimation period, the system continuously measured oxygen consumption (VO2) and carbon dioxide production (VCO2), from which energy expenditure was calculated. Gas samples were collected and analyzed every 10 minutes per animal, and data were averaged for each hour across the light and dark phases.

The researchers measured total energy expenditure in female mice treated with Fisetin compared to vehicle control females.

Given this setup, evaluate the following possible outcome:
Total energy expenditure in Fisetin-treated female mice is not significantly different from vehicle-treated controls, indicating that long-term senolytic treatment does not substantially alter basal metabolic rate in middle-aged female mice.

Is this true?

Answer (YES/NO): YES